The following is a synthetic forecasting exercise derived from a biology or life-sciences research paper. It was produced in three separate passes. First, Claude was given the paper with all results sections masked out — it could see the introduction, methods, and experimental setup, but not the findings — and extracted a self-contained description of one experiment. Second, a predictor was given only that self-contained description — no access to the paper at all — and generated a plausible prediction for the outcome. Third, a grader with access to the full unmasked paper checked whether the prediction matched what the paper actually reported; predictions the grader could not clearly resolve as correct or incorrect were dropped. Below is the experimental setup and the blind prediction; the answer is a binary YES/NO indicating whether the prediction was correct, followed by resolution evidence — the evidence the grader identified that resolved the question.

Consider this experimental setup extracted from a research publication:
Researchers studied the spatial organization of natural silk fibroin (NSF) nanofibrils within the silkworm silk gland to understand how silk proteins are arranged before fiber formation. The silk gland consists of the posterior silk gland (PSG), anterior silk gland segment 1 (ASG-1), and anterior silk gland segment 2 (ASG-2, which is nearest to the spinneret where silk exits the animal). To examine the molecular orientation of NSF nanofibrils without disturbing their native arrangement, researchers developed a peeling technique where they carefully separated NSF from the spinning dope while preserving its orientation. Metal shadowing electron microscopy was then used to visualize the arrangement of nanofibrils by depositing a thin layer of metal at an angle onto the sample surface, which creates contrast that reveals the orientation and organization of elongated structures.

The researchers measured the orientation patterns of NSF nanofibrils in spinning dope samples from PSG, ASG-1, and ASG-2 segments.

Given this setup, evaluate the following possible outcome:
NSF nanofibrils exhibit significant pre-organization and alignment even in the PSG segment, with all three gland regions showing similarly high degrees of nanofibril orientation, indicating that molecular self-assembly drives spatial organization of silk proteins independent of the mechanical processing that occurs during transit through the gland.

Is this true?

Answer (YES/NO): NO